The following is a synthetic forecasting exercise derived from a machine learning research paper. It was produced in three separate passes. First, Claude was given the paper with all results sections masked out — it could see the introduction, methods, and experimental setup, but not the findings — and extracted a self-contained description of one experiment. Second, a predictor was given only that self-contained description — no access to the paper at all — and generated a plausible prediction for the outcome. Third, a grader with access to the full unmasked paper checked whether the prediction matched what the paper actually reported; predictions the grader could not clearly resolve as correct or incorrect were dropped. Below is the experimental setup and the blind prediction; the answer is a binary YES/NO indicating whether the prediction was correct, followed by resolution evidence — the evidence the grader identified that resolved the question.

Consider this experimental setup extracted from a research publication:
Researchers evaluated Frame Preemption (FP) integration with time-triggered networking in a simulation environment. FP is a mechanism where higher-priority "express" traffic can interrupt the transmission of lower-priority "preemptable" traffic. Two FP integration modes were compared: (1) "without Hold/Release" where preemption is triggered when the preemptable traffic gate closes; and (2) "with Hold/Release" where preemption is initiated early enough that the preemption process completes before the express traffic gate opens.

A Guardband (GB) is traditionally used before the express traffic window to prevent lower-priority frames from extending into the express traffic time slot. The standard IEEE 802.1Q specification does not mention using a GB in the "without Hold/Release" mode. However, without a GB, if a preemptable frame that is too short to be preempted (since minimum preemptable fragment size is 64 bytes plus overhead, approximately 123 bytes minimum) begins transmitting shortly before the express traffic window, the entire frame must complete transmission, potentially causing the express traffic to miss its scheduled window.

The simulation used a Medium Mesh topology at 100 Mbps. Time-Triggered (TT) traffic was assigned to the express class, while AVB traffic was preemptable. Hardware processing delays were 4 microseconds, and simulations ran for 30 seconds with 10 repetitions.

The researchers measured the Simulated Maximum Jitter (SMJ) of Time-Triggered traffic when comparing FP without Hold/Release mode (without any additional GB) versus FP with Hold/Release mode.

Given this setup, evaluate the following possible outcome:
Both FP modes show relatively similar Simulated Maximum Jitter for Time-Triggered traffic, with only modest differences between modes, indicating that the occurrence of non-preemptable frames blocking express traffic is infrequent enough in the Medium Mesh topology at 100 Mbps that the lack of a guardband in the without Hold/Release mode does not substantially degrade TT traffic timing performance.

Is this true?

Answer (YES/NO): NO